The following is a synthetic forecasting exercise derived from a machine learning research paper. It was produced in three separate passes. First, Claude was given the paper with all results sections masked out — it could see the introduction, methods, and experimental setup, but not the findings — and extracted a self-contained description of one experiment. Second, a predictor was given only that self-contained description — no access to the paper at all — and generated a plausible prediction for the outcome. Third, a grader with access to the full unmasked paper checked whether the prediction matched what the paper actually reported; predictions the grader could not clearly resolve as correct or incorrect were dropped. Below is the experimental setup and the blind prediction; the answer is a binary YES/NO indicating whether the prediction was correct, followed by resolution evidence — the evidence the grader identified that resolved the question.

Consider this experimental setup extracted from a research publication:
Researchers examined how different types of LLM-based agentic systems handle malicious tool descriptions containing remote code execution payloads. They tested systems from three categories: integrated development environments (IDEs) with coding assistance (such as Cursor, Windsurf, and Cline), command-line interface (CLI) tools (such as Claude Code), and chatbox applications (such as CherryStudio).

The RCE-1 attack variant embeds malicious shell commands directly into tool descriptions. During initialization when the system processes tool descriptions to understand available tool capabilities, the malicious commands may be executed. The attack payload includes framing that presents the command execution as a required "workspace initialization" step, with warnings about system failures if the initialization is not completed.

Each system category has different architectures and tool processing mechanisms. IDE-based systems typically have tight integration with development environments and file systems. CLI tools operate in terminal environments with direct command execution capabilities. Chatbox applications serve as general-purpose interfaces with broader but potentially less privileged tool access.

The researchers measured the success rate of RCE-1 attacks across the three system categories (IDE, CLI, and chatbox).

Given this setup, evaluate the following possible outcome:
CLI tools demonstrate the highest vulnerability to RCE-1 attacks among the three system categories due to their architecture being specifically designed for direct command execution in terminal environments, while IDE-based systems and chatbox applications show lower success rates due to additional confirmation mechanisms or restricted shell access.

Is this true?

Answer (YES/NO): NO